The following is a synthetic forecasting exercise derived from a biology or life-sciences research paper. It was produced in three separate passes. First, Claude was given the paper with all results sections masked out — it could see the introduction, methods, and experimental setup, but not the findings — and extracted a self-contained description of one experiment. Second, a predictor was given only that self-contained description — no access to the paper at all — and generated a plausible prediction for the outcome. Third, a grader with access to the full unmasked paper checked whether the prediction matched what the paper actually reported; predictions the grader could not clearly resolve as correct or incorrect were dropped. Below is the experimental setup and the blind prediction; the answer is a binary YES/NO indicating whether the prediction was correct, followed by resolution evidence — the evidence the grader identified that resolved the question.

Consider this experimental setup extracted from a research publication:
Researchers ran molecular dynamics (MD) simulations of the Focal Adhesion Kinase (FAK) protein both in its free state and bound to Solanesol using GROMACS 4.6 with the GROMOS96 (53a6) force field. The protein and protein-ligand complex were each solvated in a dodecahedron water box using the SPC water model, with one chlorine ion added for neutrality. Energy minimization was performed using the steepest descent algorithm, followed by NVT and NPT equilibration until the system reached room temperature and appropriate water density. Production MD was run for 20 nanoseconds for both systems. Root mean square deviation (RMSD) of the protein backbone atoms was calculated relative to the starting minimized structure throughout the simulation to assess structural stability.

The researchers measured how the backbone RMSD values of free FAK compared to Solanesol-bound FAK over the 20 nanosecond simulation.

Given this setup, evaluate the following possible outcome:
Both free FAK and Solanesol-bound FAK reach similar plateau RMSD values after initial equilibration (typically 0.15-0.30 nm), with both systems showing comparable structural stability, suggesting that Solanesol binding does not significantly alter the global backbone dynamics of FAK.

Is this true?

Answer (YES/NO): NO